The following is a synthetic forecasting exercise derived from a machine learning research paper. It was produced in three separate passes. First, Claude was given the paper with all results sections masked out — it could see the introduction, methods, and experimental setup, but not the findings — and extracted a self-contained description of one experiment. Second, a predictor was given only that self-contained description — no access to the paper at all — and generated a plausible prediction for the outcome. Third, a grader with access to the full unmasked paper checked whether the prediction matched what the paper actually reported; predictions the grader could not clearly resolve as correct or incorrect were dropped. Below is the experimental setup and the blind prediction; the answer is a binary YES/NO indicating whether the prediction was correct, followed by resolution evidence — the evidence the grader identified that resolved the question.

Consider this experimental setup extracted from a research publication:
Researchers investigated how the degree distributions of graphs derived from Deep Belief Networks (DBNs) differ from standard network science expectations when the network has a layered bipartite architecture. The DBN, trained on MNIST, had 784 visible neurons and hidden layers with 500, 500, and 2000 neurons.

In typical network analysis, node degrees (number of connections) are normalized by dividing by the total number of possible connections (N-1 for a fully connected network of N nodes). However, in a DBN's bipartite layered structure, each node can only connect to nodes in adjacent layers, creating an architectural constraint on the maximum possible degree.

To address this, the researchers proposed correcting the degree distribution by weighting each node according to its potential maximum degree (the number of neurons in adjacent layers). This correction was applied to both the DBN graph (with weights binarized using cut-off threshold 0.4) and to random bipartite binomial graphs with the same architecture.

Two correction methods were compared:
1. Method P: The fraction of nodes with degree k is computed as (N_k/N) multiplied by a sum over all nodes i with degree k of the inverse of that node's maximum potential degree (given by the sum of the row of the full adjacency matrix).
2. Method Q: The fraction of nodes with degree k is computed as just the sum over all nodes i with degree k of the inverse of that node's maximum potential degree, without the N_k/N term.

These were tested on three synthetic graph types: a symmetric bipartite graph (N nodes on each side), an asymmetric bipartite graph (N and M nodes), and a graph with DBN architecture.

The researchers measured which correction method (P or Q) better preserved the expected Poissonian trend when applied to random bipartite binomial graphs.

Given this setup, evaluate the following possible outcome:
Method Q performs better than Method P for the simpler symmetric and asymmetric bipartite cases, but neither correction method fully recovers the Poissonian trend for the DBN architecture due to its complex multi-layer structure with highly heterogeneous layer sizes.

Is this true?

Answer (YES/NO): NO